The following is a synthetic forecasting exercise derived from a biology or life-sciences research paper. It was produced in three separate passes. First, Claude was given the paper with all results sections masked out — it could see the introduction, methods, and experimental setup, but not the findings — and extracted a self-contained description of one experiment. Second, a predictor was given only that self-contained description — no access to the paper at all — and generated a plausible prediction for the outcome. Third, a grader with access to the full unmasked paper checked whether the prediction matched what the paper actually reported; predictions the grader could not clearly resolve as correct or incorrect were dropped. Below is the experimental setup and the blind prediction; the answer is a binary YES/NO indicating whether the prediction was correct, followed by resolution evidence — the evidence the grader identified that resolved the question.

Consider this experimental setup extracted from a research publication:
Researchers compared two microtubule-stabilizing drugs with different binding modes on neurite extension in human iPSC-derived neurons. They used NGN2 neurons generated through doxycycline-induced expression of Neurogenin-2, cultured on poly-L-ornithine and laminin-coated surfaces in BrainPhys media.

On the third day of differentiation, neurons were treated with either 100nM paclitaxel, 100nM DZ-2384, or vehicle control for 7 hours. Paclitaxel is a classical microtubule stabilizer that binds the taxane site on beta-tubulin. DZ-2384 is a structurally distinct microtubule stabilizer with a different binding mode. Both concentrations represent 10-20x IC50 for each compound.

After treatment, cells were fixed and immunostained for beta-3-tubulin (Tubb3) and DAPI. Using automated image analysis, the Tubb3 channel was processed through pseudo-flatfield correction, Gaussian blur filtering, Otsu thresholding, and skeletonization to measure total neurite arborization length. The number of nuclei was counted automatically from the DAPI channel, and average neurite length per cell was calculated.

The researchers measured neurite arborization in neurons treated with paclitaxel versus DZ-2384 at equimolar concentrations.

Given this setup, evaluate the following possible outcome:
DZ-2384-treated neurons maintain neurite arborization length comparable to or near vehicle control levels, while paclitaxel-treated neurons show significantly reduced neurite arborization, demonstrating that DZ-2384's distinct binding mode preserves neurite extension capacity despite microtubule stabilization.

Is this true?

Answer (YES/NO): NO